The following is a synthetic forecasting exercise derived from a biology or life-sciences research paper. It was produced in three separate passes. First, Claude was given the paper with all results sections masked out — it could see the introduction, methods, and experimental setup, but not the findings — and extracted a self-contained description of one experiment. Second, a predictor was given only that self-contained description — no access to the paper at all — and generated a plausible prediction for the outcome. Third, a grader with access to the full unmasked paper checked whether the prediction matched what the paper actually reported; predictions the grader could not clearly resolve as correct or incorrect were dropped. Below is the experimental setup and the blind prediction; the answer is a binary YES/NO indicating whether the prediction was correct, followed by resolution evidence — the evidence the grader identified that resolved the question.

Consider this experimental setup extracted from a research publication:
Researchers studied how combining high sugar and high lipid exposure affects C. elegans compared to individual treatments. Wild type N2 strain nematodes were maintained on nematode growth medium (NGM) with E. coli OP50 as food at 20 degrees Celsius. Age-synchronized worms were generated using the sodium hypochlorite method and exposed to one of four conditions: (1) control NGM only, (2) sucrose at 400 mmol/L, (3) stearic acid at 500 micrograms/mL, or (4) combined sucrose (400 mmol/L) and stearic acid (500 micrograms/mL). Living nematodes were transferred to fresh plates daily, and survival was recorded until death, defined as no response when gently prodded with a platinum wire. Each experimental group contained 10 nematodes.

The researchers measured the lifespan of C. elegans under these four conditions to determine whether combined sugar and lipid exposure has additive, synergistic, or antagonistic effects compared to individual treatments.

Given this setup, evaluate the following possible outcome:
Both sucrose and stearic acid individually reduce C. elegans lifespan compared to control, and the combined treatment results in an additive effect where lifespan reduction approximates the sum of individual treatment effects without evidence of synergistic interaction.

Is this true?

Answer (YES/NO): NO